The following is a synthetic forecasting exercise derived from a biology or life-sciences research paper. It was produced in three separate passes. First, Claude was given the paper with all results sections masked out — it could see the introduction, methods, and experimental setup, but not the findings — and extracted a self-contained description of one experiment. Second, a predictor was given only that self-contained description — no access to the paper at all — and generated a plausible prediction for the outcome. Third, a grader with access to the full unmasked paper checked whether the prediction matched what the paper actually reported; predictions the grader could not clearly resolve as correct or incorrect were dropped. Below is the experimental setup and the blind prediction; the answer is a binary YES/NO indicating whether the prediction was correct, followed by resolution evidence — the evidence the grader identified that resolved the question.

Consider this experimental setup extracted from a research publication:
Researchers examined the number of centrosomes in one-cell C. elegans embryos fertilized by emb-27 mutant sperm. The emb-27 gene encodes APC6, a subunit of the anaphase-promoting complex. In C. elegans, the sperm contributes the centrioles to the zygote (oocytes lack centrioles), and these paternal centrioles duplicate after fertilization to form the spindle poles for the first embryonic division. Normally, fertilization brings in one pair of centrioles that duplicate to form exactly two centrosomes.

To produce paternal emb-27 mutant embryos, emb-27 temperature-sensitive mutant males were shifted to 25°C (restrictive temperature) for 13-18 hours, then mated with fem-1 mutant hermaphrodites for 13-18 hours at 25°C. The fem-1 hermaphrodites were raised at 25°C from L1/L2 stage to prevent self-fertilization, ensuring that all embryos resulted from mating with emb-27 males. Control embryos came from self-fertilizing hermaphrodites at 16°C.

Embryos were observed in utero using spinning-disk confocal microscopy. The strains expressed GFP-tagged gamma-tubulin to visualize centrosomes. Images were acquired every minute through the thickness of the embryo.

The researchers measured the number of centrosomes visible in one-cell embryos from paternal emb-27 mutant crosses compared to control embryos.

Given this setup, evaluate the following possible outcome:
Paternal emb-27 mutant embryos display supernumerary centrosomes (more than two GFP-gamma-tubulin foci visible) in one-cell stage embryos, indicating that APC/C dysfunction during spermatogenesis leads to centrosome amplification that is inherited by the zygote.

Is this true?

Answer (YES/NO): YES